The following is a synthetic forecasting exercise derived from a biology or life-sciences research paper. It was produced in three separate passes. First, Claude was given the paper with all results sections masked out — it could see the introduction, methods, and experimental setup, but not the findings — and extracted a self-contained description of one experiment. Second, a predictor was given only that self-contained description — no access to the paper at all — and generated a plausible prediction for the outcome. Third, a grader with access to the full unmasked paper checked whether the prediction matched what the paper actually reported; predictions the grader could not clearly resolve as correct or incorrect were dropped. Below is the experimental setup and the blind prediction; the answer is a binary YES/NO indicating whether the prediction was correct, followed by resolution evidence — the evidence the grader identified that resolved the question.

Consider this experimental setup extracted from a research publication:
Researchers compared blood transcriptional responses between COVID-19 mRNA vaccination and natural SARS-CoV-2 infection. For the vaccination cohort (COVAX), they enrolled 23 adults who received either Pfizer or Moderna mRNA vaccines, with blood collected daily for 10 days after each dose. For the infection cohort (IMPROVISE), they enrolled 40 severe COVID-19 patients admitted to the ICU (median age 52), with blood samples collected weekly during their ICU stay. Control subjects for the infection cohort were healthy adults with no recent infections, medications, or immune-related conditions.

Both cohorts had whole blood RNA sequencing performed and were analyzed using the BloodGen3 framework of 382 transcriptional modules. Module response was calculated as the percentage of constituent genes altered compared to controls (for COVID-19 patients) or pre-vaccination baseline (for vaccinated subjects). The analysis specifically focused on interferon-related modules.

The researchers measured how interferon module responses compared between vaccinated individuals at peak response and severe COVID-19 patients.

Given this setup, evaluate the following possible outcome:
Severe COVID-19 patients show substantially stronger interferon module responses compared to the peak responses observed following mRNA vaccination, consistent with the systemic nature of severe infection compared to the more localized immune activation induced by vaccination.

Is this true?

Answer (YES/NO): NO